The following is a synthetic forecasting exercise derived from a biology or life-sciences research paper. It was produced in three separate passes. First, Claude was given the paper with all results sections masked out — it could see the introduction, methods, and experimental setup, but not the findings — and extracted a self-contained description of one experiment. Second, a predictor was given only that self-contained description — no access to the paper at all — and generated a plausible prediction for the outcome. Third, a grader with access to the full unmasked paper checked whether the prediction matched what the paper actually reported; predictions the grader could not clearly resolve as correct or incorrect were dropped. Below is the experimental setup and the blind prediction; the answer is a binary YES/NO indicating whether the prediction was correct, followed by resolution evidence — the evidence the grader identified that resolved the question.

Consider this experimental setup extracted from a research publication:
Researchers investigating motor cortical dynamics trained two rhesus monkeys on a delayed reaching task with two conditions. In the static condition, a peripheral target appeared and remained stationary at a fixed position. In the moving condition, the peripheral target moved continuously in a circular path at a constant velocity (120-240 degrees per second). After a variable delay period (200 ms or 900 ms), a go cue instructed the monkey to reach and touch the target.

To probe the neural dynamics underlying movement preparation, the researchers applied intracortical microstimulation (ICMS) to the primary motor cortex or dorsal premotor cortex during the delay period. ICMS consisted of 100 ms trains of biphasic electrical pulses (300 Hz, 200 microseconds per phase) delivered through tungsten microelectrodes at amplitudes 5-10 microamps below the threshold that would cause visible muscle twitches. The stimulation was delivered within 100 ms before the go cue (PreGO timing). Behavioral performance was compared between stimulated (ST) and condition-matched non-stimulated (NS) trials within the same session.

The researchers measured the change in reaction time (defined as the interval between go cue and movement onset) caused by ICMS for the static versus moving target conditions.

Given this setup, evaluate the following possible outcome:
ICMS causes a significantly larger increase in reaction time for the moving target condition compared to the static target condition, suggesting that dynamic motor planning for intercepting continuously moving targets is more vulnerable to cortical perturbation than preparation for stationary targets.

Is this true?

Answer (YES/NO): NO